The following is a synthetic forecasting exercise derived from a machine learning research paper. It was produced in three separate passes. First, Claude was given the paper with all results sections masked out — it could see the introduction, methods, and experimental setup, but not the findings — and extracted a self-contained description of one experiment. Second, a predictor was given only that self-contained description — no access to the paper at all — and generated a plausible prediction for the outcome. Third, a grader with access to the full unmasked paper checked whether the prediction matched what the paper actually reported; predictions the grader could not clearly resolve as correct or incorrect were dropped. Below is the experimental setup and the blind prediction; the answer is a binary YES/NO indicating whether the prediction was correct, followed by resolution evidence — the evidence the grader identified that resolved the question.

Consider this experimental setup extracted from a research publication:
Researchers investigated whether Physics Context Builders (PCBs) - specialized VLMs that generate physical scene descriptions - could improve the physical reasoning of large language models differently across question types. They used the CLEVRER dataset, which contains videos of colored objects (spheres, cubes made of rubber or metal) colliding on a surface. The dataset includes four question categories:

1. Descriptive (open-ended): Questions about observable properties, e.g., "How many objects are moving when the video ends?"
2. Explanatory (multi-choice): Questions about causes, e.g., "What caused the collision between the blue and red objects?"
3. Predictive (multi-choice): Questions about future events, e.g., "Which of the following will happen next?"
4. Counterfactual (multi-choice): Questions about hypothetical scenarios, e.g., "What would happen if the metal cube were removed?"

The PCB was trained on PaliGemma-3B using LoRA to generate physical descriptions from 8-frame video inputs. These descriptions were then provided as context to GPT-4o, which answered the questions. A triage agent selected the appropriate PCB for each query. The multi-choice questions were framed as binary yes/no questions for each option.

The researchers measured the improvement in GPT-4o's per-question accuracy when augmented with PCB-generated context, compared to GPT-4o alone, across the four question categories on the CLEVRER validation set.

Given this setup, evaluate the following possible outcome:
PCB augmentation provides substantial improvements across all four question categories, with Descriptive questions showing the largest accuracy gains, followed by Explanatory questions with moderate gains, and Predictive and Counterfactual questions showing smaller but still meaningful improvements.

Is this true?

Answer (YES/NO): NO